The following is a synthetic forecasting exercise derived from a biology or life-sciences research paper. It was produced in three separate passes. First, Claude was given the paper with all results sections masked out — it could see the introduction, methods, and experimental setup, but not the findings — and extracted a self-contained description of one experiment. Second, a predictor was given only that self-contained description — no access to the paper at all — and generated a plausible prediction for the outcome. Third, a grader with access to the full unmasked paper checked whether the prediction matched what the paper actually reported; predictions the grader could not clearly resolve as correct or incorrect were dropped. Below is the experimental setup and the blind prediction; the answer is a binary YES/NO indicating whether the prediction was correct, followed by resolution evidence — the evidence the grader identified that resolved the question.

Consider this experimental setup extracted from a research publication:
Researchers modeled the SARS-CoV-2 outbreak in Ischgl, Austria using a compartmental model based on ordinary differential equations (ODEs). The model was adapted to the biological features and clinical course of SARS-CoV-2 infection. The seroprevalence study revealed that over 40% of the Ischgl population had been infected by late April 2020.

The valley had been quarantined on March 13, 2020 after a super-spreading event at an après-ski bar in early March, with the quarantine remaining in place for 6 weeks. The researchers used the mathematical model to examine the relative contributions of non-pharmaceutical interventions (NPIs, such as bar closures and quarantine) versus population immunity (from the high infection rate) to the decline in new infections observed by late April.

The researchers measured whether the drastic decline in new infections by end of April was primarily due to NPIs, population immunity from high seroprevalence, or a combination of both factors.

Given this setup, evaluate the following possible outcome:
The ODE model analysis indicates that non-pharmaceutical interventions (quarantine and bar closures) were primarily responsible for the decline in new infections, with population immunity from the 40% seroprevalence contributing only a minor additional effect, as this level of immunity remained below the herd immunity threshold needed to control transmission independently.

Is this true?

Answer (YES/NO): NO